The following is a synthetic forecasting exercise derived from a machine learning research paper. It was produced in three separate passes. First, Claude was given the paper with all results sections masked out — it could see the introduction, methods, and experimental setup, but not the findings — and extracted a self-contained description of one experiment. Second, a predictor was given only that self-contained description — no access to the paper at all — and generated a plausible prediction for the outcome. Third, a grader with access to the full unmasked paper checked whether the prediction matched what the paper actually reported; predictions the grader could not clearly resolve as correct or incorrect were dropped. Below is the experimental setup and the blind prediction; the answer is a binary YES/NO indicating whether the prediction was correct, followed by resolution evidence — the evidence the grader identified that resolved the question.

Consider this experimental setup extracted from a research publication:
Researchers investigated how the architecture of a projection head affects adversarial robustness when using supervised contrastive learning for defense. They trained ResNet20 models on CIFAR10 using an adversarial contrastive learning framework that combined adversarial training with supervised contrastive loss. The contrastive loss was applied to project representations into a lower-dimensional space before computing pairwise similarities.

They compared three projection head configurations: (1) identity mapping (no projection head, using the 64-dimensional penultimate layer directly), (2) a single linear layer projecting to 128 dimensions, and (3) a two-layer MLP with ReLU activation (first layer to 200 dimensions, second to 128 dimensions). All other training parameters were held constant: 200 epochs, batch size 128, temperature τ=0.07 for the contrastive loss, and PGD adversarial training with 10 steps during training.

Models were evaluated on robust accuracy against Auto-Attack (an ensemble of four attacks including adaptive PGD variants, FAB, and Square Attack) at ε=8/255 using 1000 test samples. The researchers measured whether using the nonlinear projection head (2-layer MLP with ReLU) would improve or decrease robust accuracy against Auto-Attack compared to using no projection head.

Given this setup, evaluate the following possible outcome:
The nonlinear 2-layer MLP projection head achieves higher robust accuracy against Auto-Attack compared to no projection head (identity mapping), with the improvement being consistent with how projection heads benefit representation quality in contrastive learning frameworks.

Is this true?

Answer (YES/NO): NO